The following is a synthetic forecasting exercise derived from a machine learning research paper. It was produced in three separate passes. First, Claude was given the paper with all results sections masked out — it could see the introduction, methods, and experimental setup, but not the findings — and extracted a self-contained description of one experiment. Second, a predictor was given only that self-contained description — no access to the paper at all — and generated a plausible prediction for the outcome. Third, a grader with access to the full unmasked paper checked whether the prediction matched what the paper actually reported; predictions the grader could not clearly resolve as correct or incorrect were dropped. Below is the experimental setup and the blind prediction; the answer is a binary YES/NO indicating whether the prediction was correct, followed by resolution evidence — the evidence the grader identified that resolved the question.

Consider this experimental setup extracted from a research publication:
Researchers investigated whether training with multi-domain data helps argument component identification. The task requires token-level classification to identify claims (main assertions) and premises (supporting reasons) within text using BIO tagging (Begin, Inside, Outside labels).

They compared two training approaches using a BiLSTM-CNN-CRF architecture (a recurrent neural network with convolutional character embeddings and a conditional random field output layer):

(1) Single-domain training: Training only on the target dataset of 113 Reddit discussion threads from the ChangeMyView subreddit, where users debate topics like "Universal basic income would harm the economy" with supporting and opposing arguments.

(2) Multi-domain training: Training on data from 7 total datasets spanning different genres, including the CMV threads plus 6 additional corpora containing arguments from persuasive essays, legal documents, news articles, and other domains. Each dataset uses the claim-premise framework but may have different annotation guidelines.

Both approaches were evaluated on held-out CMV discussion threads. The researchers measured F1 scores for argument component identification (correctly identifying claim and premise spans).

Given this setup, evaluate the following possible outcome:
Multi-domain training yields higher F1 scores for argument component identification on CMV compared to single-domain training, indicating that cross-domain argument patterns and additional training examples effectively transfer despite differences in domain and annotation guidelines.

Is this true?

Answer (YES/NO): NO